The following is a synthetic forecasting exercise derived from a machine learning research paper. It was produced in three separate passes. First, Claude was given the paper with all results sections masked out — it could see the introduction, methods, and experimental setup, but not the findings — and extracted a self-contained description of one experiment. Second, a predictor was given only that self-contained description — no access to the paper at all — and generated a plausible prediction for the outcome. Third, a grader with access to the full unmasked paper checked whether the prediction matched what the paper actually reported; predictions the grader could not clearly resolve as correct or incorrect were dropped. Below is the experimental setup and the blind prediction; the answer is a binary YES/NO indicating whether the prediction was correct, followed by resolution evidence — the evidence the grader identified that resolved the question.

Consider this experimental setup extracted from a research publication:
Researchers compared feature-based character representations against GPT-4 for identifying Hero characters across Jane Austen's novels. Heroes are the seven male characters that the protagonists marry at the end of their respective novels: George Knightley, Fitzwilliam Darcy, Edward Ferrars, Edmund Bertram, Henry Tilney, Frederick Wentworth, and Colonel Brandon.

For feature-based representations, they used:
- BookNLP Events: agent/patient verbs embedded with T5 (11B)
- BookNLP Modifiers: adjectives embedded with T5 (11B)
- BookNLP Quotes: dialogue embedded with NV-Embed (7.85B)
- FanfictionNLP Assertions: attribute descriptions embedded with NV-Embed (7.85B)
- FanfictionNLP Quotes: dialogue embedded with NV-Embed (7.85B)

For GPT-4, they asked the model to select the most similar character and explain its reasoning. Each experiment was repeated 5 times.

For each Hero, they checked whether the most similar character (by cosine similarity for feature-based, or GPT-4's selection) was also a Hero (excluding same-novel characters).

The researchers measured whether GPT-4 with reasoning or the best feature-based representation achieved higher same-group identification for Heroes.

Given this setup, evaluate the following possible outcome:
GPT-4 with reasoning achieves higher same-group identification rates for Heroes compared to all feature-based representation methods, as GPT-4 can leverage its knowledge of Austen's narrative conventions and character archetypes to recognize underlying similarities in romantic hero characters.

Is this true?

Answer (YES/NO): YES